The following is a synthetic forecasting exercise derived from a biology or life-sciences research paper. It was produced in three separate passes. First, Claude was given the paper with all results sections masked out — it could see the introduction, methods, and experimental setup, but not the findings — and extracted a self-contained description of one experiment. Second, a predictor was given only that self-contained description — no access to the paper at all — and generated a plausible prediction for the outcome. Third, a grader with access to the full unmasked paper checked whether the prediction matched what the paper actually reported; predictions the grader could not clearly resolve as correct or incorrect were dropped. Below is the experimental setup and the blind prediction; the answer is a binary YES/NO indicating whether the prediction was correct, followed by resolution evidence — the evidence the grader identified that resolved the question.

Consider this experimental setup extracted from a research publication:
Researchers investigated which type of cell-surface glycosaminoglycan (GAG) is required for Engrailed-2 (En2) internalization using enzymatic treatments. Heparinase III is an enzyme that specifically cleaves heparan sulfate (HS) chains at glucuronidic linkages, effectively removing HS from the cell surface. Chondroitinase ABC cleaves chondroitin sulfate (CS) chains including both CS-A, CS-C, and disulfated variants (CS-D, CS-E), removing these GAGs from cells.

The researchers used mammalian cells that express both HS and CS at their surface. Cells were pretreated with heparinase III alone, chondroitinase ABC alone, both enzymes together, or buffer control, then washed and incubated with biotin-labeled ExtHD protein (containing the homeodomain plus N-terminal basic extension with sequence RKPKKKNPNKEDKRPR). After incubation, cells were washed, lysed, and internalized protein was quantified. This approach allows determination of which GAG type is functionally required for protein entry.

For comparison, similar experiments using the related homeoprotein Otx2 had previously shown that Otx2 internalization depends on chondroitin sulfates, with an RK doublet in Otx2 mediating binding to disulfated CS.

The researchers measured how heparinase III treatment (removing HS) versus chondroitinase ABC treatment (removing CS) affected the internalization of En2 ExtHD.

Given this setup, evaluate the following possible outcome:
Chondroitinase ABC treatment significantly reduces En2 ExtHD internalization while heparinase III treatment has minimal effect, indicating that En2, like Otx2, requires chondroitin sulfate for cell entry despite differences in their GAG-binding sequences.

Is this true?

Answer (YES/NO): NO